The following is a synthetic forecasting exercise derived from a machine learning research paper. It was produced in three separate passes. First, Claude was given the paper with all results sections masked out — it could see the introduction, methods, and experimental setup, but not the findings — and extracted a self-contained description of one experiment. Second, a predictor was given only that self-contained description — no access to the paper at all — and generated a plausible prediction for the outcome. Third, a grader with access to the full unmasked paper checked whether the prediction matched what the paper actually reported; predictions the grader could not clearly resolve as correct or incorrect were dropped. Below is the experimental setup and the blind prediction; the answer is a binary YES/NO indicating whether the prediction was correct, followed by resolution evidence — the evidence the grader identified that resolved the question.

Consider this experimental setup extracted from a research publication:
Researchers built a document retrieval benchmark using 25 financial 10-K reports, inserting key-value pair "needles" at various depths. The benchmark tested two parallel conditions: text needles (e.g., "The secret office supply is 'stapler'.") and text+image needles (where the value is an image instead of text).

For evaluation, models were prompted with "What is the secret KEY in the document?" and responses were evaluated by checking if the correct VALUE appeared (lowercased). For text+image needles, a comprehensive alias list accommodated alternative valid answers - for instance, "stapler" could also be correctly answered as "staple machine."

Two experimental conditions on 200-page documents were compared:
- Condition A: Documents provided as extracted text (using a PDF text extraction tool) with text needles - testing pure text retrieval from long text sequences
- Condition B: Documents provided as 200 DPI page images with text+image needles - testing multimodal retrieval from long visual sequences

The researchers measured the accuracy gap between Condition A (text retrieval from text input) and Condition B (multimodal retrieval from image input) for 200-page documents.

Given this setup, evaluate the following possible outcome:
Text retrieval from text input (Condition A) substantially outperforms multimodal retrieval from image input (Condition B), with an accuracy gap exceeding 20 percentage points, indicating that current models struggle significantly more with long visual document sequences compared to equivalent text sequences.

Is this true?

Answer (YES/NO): YES